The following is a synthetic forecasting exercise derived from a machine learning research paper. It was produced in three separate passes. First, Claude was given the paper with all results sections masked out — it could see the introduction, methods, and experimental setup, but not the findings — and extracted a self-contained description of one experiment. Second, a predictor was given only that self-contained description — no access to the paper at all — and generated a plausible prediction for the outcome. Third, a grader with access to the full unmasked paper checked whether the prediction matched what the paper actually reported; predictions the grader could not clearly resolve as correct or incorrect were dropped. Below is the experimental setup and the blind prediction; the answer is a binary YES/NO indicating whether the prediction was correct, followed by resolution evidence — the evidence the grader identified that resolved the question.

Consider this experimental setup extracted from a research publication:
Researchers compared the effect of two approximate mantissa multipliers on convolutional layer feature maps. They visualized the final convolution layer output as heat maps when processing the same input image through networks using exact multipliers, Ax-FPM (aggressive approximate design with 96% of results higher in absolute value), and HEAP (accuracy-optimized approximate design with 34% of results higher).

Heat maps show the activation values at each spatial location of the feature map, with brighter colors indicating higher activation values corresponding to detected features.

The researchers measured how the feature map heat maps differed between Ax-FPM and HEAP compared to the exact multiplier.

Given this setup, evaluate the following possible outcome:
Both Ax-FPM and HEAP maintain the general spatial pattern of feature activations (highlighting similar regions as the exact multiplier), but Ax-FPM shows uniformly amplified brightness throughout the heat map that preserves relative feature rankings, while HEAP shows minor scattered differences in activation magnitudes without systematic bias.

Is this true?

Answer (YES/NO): NO